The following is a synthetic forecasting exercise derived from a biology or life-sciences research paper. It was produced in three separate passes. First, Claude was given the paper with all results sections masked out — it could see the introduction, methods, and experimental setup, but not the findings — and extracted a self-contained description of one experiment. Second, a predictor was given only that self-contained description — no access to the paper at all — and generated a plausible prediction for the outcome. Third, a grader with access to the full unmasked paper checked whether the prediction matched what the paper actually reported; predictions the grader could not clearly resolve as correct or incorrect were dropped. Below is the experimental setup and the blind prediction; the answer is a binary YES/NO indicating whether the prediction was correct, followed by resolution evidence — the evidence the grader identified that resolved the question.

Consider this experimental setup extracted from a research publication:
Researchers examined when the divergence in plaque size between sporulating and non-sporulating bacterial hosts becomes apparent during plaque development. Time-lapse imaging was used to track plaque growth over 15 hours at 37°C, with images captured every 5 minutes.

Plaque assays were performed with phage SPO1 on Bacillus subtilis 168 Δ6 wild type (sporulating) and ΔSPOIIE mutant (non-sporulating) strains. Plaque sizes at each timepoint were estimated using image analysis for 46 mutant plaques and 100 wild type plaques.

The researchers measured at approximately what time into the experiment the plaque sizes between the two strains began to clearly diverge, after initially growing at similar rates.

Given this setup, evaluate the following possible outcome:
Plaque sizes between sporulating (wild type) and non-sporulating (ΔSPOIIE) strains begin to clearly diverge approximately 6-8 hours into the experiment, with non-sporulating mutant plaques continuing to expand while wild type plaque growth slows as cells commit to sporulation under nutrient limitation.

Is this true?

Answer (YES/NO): NO